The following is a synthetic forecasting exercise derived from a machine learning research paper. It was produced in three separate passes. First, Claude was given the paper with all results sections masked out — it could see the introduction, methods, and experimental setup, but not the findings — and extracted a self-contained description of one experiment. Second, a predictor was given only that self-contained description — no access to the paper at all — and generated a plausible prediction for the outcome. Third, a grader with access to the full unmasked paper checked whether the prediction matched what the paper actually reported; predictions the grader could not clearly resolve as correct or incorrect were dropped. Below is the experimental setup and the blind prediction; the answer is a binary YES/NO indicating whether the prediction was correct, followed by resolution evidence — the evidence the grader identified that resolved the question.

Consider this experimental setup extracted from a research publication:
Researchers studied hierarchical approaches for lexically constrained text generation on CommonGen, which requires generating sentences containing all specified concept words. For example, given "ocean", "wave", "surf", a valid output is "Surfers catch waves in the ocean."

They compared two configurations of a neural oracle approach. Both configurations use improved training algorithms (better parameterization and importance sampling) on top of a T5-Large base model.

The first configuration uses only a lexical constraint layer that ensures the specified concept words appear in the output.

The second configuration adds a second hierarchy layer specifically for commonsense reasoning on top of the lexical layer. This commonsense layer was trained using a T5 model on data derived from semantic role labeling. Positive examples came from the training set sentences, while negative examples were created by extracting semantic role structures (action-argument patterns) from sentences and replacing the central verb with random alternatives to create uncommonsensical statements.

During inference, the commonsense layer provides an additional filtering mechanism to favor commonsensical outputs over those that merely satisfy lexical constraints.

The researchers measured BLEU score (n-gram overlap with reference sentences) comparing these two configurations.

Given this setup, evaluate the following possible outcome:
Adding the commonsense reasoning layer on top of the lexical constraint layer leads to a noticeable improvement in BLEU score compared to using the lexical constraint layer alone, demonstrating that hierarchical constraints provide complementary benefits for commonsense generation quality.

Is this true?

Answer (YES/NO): YES